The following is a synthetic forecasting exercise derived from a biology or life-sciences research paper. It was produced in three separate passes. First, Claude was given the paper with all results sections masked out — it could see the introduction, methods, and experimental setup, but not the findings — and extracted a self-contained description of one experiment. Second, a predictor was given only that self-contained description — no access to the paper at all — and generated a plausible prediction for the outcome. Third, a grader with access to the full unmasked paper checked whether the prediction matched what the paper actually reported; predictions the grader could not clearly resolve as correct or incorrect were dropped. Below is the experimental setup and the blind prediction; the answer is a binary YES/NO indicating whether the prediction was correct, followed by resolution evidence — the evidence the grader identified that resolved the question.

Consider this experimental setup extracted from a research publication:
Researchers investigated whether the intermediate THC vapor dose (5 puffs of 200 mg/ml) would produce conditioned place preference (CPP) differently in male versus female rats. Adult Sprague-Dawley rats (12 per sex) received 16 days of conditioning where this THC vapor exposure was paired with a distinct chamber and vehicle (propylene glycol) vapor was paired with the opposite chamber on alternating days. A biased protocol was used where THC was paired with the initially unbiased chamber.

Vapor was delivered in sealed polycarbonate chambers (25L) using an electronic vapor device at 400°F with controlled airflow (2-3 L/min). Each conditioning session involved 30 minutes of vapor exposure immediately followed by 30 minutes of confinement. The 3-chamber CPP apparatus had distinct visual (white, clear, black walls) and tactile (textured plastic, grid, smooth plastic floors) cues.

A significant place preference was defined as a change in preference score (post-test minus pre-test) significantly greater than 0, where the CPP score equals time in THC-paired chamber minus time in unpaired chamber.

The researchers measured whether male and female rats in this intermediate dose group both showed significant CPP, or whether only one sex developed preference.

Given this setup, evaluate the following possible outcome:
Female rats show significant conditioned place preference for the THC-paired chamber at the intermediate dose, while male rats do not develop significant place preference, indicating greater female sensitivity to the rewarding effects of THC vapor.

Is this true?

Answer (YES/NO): NO